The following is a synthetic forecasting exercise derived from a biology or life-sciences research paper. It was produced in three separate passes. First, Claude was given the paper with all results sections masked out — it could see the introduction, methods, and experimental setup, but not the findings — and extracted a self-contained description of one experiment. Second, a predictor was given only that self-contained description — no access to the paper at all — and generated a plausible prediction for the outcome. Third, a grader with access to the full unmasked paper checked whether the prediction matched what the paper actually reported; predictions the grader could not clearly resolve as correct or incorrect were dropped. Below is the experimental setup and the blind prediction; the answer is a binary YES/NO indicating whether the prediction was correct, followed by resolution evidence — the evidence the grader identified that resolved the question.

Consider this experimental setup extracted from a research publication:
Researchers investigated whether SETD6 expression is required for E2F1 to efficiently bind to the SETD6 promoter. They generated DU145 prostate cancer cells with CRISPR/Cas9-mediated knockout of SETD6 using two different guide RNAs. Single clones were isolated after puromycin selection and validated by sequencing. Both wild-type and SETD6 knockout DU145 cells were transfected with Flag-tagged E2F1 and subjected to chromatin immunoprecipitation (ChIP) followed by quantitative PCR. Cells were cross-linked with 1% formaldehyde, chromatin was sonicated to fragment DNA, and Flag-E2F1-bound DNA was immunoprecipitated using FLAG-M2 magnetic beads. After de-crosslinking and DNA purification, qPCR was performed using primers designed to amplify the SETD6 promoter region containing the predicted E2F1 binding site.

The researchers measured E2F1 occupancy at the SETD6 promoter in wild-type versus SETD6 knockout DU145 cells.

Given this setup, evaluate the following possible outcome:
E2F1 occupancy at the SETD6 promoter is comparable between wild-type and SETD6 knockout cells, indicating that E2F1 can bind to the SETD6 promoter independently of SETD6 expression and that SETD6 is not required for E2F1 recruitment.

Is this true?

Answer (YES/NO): NO